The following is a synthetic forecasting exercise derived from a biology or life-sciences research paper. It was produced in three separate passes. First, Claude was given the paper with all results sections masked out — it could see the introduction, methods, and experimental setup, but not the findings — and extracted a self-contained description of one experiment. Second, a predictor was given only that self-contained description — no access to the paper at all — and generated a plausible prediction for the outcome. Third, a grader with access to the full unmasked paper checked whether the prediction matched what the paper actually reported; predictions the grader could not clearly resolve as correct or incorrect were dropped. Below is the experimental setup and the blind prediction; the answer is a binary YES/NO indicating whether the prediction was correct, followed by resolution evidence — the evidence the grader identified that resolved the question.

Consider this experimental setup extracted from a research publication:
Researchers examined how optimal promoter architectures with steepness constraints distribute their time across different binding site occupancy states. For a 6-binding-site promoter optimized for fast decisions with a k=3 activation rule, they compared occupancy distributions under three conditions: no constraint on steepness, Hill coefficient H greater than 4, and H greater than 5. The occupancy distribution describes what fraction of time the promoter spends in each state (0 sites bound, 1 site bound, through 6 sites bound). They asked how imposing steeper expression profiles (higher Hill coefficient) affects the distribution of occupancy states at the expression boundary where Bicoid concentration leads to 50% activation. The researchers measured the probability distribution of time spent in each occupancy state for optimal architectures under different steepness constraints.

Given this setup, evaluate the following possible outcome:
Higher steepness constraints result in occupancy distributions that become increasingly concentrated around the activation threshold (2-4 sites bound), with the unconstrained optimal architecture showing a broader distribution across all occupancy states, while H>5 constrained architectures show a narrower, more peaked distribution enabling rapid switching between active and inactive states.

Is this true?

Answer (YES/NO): NO